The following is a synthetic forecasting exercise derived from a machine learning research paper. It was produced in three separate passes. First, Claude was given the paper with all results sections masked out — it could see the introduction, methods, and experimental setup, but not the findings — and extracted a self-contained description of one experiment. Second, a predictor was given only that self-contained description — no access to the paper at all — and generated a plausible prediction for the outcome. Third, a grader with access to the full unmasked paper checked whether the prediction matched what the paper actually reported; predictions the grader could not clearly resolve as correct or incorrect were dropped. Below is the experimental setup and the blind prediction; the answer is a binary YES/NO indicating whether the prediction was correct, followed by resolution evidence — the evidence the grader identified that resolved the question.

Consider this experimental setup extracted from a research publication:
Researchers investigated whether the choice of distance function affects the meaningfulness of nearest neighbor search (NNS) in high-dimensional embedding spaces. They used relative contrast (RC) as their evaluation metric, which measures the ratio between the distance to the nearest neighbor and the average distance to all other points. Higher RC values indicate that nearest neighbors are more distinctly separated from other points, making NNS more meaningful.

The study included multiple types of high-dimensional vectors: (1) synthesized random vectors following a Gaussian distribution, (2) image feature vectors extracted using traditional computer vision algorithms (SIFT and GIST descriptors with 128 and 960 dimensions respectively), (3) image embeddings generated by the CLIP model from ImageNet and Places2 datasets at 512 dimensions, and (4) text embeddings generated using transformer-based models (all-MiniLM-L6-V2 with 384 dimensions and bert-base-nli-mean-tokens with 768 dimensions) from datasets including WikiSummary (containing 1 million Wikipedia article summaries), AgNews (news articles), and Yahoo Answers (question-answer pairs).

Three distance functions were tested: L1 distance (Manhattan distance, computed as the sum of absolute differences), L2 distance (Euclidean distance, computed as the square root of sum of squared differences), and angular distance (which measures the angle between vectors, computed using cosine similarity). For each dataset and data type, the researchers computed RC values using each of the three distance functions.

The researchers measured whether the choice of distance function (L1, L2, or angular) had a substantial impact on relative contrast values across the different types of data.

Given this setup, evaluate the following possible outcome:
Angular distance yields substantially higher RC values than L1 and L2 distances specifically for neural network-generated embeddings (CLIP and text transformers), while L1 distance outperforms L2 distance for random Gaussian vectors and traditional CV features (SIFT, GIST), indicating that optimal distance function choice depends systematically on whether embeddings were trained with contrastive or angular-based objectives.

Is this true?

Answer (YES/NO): NO